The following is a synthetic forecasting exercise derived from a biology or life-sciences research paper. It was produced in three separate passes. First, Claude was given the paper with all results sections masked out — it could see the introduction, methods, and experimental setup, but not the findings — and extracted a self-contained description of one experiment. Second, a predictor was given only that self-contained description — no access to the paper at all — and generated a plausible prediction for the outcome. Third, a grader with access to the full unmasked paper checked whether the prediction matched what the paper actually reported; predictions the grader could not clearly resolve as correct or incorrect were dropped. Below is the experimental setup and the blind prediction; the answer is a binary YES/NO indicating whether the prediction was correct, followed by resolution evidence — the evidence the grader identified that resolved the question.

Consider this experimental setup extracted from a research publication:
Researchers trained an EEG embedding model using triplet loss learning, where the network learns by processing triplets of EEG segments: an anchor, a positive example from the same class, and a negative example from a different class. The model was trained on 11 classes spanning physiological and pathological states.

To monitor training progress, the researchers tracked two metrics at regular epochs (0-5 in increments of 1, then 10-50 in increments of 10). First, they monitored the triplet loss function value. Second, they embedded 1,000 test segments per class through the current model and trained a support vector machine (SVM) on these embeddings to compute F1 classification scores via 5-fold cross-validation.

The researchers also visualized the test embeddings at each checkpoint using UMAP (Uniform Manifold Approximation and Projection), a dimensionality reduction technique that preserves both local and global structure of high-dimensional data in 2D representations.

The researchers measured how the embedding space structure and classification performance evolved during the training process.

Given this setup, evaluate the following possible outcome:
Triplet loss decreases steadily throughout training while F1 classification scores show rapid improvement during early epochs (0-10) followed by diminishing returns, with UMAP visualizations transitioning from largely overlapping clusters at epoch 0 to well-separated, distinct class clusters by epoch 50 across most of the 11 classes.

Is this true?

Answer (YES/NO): NO